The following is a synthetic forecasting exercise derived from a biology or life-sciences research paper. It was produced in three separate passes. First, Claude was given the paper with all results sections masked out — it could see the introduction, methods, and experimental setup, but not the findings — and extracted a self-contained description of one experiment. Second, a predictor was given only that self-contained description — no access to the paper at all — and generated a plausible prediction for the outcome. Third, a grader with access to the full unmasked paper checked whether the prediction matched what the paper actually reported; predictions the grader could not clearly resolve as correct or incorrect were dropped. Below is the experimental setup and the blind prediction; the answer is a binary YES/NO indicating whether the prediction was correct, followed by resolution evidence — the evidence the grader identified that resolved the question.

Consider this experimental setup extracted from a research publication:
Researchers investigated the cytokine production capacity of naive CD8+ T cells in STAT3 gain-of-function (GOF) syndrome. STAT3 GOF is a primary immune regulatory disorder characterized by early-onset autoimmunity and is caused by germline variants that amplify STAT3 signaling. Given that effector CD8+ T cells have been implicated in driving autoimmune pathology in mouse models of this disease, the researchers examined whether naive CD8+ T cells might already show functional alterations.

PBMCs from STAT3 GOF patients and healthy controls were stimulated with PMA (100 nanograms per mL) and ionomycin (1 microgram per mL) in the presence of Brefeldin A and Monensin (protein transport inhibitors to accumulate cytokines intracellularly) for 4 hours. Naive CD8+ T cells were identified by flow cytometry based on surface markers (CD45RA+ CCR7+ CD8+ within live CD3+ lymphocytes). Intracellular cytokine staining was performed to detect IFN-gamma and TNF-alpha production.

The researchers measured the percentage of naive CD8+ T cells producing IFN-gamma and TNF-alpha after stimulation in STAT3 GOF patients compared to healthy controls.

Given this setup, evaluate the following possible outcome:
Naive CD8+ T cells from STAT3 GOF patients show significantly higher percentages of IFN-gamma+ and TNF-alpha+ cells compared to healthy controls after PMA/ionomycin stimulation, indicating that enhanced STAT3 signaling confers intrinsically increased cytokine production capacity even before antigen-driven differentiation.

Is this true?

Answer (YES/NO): YES